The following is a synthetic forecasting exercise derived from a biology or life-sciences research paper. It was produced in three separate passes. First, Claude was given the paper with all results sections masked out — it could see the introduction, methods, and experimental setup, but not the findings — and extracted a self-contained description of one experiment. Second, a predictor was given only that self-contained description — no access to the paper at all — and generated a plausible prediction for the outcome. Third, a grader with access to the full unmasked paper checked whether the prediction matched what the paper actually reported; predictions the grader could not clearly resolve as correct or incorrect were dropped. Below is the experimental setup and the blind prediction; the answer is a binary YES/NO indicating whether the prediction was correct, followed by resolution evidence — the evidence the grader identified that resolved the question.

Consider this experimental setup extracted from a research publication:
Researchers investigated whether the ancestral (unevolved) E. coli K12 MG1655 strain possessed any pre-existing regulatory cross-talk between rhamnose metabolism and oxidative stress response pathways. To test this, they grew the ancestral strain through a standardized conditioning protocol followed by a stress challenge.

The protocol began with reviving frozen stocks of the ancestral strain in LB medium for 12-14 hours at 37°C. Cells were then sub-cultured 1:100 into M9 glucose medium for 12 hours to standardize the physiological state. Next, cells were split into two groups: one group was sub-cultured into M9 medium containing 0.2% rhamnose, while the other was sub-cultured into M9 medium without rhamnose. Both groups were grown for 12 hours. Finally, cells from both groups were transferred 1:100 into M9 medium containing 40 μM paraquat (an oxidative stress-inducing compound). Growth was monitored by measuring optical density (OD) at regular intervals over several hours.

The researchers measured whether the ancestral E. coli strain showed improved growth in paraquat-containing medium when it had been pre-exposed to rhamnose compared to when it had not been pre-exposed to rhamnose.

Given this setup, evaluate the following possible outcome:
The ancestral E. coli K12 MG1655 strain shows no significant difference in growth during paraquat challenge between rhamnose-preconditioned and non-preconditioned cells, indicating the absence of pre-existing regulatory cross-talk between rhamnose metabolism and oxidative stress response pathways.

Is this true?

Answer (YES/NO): YES